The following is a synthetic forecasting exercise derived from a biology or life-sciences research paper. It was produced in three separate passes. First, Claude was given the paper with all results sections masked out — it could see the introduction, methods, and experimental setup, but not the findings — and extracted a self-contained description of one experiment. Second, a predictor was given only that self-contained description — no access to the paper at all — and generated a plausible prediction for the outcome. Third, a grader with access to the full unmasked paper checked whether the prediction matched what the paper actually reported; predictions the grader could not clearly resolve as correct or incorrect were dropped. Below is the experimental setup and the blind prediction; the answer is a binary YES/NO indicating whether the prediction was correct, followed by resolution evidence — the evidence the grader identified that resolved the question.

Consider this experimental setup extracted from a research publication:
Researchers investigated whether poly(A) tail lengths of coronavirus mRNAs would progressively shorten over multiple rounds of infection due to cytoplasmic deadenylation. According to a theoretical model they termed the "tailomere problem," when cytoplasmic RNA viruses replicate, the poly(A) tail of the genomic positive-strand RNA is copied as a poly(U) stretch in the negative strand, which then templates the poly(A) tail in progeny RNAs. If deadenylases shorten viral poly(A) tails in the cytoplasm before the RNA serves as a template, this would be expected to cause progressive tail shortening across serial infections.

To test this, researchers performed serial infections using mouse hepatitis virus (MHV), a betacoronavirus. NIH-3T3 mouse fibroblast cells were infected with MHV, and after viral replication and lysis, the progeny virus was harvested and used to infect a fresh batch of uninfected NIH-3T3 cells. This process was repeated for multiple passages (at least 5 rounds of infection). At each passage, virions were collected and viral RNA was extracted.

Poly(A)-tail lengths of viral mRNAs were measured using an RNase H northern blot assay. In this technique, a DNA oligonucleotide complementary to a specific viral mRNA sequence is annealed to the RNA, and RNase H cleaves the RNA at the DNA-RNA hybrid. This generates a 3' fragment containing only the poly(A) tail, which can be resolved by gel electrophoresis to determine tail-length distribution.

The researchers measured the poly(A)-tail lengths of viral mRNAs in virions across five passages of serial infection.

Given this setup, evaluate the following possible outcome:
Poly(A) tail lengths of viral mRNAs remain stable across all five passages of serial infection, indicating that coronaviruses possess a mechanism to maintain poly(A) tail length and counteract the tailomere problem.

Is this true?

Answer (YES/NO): YES